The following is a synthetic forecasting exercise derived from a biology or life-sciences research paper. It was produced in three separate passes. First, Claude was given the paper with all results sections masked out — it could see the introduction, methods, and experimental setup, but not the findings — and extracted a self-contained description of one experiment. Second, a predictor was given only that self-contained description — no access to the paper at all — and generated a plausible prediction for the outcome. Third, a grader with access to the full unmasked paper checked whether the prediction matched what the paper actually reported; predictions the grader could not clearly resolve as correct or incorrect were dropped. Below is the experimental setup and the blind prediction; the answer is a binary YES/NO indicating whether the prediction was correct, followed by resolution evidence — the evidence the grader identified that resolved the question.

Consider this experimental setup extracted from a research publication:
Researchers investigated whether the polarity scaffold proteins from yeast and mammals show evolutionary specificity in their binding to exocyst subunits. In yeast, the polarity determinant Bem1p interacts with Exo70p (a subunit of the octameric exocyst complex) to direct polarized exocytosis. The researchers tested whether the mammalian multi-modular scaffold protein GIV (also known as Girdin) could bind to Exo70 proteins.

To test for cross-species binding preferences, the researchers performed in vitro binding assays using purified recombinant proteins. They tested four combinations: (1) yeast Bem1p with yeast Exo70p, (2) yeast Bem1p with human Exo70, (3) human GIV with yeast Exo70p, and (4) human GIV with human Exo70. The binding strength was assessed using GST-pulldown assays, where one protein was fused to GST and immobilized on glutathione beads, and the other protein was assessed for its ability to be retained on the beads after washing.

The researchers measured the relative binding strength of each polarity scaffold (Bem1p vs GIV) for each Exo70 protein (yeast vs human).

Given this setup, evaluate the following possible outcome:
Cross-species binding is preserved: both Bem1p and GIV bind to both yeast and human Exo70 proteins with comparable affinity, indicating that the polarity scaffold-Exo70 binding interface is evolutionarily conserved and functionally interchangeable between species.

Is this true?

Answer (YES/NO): NO